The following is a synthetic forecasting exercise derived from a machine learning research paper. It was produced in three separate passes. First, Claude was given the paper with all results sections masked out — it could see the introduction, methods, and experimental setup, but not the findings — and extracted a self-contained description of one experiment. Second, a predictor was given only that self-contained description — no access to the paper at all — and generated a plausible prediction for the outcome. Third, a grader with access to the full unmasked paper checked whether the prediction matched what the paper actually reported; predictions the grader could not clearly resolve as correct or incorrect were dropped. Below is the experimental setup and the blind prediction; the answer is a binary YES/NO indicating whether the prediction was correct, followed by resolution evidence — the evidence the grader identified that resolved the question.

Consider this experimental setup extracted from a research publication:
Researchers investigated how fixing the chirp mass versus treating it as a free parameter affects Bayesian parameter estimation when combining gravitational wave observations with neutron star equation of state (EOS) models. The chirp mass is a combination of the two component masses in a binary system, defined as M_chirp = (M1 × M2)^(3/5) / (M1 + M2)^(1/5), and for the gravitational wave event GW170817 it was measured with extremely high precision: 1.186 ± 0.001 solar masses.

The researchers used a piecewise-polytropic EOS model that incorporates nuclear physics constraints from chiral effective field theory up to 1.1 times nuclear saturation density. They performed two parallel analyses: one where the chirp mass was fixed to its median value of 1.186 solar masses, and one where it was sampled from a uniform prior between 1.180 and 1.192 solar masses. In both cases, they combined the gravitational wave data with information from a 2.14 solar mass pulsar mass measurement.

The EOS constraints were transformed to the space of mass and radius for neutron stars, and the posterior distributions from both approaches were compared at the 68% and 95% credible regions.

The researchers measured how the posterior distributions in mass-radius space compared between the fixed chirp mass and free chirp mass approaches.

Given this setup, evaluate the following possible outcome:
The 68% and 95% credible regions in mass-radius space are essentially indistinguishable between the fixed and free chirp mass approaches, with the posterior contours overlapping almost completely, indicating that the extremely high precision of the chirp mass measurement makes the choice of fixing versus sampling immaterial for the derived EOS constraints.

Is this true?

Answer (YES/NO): YES